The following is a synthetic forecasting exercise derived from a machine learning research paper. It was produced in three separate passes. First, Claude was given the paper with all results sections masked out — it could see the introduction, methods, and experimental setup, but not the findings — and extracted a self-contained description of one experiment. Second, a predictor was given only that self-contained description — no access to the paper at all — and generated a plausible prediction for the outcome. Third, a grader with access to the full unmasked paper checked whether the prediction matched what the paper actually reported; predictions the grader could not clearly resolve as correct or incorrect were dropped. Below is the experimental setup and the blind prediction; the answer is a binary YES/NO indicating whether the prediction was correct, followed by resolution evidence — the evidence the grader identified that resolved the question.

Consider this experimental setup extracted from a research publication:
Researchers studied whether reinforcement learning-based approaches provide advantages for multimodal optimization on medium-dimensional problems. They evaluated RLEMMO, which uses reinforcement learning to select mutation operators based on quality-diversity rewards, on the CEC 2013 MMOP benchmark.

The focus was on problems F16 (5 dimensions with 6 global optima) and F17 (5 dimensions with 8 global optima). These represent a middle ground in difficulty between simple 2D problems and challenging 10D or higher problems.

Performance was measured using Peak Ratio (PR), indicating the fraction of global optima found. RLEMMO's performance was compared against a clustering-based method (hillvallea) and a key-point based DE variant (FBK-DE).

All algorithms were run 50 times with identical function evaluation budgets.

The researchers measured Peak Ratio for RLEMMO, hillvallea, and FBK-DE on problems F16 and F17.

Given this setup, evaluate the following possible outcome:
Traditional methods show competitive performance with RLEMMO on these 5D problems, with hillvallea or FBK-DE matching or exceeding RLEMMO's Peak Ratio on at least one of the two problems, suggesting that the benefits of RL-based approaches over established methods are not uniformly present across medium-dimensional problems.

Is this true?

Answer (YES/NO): YES